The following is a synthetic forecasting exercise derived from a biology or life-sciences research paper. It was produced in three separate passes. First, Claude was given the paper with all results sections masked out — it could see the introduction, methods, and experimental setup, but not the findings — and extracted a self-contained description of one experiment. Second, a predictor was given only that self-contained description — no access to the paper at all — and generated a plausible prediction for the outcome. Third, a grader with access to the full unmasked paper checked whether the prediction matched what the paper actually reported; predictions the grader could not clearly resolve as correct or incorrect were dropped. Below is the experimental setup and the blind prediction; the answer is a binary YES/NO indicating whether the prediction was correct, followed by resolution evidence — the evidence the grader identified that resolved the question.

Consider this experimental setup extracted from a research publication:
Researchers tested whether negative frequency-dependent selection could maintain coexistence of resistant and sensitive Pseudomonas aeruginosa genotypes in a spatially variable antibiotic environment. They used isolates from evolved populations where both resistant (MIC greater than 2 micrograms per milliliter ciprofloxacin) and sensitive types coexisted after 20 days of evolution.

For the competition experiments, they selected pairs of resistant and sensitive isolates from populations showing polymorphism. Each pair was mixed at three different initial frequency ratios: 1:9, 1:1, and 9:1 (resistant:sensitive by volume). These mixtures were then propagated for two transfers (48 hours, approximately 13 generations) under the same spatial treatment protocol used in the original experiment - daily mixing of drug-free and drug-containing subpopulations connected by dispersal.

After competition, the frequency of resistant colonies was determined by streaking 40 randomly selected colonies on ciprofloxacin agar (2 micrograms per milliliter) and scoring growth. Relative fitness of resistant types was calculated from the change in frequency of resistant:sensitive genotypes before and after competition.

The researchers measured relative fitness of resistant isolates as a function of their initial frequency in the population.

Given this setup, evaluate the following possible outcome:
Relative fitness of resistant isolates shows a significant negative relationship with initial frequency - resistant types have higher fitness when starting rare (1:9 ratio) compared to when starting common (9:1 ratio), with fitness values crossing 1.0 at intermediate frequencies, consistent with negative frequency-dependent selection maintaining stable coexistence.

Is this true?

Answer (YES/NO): YES